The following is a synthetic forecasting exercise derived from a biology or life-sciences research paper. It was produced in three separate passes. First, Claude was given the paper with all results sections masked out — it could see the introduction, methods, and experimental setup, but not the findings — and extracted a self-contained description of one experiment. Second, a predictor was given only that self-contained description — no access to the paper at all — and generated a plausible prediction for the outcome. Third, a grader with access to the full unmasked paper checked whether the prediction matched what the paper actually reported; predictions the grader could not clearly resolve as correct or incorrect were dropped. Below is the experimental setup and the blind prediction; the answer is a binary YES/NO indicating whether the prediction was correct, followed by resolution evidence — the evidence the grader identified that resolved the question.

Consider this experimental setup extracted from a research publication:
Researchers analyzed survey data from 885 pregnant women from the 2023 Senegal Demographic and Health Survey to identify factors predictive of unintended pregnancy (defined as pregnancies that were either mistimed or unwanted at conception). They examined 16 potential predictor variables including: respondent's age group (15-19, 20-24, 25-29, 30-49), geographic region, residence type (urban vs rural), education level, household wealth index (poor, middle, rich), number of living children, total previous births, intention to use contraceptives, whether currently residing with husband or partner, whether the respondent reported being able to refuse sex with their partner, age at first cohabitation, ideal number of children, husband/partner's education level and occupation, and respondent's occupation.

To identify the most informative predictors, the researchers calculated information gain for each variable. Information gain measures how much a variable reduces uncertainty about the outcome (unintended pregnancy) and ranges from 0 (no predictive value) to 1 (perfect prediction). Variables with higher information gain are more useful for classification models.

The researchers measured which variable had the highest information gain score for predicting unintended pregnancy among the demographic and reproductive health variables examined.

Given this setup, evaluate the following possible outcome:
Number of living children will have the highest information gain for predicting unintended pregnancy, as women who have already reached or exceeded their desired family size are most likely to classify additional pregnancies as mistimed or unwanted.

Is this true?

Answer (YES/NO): NO